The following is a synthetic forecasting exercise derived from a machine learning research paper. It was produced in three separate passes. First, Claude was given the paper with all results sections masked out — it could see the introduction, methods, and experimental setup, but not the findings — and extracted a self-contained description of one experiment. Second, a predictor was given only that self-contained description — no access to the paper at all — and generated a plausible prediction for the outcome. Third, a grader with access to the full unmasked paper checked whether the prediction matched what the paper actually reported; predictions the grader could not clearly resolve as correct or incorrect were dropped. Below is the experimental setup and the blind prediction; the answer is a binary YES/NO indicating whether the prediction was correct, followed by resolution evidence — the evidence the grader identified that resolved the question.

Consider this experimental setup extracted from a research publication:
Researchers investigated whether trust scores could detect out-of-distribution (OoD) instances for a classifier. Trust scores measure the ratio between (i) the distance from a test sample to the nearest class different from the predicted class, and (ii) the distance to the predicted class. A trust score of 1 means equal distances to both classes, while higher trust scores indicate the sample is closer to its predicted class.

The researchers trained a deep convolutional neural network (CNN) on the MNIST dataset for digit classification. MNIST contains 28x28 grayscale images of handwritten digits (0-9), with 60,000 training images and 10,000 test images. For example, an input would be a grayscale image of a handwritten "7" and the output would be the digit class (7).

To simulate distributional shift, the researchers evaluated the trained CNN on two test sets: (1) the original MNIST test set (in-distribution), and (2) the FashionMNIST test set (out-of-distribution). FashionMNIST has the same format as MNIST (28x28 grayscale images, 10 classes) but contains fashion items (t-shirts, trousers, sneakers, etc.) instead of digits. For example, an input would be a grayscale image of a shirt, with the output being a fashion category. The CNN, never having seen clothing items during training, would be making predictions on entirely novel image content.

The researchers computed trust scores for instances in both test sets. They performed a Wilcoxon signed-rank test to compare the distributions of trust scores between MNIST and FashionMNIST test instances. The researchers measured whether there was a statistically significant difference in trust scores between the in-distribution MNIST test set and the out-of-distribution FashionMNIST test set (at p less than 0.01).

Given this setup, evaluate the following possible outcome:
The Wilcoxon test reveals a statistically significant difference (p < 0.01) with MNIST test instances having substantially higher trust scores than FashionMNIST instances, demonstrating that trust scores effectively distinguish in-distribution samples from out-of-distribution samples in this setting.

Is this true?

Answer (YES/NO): YES